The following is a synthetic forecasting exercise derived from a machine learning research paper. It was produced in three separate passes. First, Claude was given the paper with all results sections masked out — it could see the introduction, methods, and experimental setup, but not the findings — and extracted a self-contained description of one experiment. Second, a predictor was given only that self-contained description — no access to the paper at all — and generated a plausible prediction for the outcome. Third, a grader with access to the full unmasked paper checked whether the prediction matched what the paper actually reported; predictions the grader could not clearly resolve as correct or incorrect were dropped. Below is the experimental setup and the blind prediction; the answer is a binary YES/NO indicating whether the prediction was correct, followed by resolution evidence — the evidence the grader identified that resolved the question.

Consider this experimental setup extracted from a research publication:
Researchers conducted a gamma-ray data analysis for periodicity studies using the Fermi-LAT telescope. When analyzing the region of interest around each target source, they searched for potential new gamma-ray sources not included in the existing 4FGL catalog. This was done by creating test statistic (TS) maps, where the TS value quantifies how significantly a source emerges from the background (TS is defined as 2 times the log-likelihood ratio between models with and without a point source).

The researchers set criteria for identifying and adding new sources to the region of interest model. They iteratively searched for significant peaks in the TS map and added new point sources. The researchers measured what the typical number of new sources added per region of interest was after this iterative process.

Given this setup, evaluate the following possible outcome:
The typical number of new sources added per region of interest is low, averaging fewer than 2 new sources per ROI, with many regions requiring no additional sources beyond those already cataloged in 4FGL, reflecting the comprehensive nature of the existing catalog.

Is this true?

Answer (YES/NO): NO